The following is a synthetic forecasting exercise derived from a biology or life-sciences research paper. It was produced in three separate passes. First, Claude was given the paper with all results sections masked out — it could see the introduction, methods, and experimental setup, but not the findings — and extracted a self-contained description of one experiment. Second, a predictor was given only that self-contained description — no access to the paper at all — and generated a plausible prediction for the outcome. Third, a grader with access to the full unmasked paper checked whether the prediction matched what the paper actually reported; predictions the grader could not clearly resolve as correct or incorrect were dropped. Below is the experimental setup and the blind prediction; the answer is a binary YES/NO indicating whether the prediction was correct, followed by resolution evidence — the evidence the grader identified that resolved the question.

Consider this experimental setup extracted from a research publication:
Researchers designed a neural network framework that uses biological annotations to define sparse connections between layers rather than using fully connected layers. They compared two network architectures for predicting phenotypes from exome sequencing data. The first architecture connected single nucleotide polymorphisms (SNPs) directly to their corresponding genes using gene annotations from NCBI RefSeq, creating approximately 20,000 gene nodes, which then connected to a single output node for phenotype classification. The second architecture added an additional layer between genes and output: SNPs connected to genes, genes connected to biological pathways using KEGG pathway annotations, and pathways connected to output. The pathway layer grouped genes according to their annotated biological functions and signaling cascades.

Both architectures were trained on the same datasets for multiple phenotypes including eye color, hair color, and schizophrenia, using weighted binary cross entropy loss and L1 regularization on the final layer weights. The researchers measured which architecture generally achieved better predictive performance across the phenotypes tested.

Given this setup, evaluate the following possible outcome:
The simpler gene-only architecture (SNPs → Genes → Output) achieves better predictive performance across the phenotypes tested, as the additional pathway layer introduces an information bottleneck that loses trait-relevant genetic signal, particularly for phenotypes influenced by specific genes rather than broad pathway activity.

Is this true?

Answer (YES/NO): YES